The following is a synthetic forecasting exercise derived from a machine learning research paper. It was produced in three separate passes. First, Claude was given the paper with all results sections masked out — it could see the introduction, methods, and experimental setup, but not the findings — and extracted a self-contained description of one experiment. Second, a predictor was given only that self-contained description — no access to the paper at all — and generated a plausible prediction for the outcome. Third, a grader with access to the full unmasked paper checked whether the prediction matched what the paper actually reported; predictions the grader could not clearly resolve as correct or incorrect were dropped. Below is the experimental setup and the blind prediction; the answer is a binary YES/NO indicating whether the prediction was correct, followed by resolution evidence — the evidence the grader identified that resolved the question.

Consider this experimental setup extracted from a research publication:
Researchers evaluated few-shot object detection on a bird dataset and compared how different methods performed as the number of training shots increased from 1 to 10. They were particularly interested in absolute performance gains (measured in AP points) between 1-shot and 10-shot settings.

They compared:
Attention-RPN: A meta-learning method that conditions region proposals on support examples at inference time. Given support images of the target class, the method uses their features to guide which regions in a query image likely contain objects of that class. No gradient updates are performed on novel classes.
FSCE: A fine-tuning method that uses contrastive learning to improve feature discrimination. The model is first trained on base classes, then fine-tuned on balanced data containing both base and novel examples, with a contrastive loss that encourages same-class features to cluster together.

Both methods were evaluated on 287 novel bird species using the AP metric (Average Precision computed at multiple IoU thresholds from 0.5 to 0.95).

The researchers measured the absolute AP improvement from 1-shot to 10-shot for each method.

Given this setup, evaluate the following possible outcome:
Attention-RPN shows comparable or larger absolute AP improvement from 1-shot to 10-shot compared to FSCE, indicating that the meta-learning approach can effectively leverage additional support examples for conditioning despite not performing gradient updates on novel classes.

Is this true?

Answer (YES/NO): NO